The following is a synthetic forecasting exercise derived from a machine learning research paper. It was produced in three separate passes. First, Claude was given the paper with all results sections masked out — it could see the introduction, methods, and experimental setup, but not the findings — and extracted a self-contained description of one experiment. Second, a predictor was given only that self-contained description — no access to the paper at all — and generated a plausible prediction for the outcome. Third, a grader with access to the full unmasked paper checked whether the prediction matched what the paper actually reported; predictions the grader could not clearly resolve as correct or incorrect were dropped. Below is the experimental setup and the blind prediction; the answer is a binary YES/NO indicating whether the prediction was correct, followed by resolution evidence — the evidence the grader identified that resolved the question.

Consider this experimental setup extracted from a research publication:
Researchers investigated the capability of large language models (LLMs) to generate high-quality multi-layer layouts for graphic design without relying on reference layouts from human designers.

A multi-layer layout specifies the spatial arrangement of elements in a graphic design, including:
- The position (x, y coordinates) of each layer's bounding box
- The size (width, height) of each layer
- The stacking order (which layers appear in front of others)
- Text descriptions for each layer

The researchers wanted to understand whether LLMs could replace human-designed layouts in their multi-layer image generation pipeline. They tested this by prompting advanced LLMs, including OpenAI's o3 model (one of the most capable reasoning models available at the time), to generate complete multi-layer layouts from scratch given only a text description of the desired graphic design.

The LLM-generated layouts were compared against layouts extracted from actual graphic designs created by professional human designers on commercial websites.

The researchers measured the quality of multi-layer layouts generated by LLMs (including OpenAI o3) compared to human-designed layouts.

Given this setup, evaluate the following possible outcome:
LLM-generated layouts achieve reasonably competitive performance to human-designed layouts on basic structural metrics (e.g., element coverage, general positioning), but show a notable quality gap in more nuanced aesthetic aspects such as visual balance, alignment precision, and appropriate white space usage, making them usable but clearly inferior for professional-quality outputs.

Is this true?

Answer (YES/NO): NO